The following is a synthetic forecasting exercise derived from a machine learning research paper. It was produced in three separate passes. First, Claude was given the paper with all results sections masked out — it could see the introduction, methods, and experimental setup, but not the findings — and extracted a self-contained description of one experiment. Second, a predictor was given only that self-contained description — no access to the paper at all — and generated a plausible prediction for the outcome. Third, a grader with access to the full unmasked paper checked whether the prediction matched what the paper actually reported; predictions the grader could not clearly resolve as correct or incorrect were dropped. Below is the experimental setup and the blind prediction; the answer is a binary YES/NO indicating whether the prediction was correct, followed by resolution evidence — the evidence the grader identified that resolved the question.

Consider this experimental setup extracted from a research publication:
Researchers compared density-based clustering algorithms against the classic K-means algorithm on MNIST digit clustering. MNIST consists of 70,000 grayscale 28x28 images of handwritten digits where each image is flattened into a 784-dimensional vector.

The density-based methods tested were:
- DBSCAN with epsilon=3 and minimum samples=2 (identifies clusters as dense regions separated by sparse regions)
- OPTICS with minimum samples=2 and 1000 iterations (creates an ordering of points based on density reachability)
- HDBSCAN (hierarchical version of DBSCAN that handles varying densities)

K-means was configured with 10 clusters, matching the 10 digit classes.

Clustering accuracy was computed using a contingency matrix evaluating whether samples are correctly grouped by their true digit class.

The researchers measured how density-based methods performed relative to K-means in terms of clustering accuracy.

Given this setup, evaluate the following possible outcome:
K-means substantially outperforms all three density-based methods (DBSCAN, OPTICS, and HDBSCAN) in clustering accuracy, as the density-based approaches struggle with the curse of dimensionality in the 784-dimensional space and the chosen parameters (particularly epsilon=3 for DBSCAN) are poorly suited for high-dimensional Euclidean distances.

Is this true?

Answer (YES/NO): YES